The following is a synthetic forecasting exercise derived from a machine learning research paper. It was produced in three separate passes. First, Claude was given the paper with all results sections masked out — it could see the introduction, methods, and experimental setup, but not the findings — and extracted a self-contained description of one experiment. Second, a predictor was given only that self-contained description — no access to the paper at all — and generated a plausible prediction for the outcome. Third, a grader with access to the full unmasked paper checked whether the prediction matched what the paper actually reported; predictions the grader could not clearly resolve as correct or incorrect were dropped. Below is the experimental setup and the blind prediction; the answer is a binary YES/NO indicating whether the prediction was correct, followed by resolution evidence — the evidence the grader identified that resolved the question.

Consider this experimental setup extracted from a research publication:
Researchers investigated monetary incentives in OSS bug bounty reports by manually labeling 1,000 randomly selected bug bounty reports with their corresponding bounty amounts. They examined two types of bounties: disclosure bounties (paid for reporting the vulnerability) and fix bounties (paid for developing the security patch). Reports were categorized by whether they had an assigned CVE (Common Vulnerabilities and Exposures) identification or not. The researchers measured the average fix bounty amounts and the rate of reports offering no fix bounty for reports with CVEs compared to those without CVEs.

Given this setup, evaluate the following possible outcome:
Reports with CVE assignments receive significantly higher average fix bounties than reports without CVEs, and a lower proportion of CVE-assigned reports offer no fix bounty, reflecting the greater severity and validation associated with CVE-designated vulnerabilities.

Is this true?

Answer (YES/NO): NO